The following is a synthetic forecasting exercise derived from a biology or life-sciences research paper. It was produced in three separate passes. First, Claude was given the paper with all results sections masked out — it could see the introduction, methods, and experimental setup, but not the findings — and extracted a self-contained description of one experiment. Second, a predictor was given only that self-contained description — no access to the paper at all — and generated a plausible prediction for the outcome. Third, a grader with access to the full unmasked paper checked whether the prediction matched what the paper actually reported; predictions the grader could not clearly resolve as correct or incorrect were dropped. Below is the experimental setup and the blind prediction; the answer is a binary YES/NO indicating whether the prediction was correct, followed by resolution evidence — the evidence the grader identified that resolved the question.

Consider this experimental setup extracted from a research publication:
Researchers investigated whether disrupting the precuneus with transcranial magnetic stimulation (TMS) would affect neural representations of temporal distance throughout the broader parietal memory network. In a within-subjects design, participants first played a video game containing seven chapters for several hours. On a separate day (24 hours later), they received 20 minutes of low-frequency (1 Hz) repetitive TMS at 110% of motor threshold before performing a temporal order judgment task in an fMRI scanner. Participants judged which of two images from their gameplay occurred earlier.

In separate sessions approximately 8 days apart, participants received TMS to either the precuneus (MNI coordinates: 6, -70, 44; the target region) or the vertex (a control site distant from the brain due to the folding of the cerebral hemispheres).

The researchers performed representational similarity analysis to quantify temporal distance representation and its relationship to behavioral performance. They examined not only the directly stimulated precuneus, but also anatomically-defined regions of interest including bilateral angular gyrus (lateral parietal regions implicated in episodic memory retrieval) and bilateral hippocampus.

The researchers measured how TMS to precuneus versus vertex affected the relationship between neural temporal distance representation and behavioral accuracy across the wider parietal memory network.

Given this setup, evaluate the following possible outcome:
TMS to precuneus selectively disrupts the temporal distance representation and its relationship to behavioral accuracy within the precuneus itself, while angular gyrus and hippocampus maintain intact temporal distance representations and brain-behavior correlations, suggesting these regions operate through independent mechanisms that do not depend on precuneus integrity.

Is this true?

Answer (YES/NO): NO